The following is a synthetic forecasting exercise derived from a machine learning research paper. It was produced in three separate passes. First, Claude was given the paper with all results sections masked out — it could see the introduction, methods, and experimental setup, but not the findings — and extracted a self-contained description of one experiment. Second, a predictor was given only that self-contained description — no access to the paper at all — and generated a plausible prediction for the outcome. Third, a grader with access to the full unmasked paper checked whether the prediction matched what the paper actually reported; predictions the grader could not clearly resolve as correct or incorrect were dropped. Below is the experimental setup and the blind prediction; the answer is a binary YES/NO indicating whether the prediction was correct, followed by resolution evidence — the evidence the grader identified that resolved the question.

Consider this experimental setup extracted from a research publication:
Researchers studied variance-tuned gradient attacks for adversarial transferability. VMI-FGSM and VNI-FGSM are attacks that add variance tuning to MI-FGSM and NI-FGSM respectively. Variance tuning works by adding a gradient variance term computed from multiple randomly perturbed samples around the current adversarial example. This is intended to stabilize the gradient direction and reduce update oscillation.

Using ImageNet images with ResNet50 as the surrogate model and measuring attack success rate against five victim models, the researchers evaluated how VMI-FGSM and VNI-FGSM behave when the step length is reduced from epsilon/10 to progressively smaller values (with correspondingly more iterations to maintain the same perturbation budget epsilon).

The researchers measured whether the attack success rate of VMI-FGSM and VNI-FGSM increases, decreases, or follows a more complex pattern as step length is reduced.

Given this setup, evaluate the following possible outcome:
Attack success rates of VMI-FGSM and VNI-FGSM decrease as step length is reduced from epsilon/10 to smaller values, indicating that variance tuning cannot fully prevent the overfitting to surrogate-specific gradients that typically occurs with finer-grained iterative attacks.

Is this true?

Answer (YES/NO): NO